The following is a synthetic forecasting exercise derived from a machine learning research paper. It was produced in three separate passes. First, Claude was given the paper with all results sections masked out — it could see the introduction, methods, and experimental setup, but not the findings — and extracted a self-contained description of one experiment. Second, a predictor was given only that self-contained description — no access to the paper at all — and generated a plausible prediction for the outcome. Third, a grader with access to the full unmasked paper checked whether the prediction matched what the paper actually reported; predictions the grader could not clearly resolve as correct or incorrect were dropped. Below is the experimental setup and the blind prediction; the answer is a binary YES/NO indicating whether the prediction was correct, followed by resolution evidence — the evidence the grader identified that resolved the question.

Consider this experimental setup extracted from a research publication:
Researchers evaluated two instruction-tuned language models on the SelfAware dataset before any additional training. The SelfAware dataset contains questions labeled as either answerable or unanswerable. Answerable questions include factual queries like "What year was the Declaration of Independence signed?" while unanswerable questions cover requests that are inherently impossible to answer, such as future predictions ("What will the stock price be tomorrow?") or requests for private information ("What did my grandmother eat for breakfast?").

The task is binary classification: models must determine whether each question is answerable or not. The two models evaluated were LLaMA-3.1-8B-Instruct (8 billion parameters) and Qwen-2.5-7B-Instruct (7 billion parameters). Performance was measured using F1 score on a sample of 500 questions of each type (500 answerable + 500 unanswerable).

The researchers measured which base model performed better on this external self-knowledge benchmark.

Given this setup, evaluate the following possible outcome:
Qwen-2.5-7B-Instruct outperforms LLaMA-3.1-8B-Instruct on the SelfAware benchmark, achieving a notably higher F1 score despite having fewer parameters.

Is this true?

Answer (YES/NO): YES